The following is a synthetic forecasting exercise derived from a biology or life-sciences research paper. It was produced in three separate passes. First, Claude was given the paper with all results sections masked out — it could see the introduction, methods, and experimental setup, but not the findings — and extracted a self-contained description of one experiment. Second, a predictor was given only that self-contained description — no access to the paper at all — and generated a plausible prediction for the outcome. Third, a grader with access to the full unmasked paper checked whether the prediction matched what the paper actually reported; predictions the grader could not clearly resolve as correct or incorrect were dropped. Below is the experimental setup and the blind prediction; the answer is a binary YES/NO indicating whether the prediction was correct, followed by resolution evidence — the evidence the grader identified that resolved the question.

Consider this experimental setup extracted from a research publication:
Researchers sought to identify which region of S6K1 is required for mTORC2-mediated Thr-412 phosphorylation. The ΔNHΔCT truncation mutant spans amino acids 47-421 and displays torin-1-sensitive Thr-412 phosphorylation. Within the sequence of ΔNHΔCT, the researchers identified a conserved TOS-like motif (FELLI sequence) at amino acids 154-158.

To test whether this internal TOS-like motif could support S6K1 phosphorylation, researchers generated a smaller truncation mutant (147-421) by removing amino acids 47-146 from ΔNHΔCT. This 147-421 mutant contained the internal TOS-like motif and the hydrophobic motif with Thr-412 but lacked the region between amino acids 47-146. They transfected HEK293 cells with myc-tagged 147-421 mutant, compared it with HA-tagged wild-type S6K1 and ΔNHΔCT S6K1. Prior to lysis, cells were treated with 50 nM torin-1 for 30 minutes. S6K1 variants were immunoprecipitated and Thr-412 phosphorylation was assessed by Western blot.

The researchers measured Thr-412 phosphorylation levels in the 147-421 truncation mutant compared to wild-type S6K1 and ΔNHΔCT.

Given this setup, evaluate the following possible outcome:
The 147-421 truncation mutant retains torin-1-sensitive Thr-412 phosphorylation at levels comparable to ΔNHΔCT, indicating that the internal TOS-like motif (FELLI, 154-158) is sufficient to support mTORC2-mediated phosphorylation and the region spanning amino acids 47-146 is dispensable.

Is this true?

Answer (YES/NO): NO